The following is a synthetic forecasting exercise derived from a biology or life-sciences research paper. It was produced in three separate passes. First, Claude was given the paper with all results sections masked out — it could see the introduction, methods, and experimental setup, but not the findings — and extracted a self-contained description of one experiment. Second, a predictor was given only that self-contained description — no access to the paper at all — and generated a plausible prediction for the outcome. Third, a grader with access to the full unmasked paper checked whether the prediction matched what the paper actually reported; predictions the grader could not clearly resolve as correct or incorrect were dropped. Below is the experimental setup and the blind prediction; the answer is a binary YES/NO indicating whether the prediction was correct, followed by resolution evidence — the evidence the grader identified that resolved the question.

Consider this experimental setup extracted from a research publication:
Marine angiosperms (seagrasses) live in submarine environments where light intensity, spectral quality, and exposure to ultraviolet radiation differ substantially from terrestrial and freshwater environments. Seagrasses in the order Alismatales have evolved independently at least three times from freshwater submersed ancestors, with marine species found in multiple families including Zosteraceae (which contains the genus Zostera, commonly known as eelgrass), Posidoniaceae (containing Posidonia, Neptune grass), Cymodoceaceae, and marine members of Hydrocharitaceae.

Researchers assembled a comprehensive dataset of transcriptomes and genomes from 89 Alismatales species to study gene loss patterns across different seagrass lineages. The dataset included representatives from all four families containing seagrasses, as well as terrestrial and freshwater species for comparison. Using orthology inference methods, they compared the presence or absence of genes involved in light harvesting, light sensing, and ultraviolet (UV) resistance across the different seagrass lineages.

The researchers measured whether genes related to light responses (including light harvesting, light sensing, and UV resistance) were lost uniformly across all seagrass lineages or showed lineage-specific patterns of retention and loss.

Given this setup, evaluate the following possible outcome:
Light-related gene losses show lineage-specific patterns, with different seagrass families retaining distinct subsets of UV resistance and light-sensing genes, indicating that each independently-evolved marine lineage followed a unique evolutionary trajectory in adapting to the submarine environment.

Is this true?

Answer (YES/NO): YES